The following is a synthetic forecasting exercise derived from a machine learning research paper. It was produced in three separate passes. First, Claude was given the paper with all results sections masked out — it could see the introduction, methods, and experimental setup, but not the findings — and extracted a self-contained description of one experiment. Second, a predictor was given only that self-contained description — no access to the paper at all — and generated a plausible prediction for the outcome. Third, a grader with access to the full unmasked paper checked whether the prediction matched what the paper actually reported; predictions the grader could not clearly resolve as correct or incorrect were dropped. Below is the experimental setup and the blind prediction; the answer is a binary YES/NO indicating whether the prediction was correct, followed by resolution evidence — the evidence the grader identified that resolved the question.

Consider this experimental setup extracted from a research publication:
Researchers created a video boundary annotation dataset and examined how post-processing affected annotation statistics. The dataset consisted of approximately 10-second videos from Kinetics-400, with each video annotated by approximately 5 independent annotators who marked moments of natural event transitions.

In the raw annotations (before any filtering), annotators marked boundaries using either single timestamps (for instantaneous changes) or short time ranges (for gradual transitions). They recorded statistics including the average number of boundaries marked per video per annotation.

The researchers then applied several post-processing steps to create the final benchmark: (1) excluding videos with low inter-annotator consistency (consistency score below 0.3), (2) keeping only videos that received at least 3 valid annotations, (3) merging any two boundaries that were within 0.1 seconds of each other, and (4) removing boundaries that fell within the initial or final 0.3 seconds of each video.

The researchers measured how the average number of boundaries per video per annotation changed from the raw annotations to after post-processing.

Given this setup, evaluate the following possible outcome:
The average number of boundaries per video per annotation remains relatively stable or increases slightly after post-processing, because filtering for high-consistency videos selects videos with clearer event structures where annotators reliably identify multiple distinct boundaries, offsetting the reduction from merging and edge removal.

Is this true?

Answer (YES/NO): NO